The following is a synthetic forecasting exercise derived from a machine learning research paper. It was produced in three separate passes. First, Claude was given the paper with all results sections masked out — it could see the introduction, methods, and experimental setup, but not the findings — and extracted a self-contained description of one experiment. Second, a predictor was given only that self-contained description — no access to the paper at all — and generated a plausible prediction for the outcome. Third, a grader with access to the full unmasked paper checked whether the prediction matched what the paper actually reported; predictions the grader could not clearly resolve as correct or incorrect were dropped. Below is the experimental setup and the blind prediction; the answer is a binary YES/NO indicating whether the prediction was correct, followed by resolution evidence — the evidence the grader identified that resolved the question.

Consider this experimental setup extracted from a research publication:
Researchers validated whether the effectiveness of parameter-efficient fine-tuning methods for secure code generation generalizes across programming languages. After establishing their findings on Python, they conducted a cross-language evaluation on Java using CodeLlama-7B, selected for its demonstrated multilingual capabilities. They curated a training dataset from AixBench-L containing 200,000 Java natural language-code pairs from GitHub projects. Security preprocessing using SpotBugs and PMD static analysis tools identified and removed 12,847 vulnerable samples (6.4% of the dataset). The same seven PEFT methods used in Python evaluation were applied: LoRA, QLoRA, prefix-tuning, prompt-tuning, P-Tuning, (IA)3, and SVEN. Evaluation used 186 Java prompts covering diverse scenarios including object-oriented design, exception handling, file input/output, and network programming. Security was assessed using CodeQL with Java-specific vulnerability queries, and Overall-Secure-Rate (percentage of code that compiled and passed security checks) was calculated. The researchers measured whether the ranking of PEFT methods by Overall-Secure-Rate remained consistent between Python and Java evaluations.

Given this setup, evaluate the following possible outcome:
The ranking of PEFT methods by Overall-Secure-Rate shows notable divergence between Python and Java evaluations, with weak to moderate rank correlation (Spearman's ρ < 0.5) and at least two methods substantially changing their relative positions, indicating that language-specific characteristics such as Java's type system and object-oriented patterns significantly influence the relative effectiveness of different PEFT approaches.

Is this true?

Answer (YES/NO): NO